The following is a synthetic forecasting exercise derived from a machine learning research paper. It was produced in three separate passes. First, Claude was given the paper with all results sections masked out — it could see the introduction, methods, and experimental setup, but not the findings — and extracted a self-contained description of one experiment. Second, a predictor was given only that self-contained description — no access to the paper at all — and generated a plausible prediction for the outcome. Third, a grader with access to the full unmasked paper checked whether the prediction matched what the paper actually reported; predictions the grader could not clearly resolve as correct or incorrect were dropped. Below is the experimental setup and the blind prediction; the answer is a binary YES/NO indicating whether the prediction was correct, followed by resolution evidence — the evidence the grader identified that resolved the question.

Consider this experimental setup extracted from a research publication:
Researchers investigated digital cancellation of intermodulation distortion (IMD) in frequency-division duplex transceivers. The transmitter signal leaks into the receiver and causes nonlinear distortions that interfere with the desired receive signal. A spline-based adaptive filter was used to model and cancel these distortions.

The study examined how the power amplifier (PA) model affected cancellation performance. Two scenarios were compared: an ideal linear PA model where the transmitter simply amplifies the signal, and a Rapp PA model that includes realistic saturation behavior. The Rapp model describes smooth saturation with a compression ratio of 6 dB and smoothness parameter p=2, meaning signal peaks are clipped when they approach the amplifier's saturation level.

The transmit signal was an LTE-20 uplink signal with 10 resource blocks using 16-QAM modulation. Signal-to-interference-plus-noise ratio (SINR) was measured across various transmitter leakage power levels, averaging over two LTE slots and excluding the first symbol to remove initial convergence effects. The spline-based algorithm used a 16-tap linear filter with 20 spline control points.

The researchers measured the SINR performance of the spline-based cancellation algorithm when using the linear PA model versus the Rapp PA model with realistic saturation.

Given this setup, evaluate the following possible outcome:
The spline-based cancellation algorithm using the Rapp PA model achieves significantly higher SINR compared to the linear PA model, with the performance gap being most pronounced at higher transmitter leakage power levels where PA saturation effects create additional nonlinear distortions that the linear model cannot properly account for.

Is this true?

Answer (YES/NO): NO